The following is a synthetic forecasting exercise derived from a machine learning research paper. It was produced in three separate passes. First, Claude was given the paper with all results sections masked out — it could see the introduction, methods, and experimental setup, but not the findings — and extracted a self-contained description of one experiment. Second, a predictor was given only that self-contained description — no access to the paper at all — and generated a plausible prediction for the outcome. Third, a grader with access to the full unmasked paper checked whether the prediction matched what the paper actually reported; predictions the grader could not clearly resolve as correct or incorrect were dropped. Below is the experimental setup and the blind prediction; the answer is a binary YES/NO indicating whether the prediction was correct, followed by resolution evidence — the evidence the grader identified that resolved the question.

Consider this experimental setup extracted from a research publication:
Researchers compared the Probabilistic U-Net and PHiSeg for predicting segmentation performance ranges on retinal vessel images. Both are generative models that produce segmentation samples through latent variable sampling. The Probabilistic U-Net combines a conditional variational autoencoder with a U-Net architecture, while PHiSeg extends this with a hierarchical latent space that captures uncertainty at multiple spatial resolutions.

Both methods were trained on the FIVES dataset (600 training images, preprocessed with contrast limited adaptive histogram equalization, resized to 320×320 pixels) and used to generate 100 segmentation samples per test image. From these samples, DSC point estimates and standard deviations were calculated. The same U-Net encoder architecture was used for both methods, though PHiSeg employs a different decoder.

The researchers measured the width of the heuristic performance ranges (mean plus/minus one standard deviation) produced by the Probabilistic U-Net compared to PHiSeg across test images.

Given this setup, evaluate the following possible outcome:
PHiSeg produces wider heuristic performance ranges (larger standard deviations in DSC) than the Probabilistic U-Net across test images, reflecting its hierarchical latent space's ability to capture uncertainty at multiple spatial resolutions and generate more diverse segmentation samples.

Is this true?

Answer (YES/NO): NO